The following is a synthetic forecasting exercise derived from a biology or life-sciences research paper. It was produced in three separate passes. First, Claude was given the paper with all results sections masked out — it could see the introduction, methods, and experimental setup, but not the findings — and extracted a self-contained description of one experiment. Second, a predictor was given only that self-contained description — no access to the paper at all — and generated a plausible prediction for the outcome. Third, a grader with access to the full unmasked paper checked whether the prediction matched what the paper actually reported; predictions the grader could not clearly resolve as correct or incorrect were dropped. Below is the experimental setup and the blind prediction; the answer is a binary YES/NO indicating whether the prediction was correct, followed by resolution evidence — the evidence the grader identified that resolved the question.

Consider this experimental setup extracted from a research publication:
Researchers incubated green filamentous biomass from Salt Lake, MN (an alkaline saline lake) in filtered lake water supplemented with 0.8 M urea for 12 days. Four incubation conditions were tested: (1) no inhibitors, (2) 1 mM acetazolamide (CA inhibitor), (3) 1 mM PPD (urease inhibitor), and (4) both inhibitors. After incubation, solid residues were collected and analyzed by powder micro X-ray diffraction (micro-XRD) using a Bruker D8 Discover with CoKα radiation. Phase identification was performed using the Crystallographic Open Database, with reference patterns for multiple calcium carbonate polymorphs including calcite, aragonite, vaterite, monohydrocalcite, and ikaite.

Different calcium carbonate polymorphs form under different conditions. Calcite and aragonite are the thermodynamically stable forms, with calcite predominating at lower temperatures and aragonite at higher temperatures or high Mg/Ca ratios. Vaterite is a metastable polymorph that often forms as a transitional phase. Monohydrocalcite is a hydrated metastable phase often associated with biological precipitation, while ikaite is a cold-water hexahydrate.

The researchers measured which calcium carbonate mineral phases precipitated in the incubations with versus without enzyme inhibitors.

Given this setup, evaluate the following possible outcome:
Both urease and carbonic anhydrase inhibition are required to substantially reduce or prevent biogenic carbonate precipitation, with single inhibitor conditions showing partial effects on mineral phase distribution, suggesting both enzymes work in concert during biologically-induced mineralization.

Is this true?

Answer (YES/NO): NO